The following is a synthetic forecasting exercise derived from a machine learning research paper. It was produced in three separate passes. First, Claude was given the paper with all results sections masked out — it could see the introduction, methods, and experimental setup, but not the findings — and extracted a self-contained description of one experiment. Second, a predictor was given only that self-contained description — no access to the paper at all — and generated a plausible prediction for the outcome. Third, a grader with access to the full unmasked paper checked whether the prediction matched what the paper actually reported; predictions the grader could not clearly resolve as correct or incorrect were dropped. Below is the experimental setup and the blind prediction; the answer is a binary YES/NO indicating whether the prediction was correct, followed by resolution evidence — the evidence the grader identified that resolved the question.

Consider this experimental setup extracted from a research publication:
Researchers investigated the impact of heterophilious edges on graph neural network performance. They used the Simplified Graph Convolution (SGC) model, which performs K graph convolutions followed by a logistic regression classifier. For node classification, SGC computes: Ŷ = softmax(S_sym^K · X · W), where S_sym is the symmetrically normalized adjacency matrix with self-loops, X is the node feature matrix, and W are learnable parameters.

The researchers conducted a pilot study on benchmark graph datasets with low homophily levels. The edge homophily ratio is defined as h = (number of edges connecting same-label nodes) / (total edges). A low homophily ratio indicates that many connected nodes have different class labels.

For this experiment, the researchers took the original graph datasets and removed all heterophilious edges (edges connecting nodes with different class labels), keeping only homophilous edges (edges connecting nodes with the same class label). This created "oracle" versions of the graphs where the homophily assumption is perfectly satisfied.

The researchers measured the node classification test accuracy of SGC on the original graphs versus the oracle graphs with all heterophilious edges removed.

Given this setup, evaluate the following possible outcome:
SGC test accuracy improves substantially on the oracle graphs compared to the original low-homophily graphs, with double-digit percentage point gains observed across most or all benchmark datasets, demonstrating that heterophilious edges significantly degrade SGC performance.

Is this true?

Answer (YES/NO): YES